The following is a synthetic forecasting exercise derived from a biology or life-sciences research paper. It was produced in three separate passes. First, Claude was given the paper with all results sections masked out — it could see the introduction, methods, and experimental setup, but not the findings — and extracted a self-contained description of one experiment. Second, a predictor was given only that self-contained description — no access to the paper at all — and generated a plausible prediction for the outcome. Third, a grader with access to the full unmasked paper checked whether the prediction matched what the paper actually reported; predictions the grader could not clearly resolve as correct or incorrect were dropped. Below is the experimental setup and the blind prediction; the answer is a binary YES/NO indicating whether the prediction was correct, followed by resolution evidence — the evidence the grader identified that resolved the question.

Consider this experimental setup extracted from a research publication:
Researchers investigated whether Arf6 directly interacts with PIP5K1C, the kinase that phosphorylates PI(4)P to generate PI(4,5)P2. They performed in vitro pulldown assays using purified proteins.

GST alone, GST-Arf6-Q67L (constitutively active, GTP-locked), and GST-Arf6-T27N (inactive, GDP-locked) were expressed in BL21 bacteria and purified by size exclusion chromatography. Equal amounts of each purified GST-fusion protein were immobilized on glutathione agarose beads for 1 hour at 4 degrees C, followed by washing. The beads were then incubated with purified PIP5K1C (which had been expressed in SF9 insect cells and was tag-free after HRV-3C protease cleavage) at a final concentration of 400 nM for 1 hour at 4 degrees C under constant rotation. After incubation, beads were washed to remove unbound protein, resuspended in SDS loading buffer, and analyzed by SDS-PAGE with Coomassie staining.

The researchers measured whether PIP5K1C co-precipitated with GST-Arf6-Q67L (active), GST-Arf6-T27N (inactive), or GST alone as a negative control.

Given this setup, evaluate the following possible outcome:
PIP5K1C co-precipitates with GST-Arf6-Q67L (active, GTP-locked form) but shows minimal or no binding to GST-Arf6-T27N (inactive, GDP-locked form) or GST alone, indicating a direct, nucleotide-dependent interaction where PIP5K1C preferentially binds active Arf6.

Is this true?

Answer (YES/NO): YES